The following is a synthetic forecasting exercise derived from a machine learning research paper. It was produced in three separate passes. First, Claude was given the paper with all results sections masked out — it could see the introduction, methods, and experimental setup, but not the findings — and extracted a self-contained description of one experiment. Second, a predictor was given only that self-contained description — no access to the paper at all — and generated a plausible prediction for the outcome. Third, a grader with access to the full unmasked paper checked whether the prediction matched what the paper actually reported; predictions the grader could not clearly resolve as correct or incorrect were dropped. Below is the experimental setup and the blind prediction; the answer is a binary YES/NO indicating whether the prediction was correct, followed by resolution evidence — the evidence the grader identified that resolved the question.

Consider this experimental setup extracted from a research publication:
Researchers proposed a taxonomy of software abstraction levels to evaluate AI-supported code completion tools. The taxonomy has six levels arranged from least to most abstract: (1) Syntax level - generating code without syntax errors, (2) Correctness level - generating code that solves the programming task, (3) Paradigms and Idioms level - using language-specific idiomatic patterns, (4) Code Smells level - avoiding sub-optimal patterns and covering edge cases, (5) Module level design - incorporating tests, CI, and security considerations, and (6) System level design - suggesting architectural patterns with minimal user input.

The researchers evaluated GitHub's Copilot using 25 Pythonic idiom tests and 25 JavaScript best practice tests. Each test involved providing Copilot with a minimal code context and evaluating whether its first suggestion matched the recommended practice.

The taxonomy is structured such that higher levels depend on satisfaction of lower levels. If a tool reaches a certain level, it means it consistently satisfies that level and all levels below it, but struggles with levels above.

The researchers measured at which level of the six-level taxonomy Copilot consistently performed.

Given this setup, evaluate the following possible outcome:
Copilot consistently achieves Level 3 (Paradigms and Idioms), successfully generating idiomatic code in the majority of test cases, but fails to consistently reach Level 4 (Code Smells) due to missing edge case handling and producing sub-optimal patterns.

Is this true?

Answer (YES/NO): NO